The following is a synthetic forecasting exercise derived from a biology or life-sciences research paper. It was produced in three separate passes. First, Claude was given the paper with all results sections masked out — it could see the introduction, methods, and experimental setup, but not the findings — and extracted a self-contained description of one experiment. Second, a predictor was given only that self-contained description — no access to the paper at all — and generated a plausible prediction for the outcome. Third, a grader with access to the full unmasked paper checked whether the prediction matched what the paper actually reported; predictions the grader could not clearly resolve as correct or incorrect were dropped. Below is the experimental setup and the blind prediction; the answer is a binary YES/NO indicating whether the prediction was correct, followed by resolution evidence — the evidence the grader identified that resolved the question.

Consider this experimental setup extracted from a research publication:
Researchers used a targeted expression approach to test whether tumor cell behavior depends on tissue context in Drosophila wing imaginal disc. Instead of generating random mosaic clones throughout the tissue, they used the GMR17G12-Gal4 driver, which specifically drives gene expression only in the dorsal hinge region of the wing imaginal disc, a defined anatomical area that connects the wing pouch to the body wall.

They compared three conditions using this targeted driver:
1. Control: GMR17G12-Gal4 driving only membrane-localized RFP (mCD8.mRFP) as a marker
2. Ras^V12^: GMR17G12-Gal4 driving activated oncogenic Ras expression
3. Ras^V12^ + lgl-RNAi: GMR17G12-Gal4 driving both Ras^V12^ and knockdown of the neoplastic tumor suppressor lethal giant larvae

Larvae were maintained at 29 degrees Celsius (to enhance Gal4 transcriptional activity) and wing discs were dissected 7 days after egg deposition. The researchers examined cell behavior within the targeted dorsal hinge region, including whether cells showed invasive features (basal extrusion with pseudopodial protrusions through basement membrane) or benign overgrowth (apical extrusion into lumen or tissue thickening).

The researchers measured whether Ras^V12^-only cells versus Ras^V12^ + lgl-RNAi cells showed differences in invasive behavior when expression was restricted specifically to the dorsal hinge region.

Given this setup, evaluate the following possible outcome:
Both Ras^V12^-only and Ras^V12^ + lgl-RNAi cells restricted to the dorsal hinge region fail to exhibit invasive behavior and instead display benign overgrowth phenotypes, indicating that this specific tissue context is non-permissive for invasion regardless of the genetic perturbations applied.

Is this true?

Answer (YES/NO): NO